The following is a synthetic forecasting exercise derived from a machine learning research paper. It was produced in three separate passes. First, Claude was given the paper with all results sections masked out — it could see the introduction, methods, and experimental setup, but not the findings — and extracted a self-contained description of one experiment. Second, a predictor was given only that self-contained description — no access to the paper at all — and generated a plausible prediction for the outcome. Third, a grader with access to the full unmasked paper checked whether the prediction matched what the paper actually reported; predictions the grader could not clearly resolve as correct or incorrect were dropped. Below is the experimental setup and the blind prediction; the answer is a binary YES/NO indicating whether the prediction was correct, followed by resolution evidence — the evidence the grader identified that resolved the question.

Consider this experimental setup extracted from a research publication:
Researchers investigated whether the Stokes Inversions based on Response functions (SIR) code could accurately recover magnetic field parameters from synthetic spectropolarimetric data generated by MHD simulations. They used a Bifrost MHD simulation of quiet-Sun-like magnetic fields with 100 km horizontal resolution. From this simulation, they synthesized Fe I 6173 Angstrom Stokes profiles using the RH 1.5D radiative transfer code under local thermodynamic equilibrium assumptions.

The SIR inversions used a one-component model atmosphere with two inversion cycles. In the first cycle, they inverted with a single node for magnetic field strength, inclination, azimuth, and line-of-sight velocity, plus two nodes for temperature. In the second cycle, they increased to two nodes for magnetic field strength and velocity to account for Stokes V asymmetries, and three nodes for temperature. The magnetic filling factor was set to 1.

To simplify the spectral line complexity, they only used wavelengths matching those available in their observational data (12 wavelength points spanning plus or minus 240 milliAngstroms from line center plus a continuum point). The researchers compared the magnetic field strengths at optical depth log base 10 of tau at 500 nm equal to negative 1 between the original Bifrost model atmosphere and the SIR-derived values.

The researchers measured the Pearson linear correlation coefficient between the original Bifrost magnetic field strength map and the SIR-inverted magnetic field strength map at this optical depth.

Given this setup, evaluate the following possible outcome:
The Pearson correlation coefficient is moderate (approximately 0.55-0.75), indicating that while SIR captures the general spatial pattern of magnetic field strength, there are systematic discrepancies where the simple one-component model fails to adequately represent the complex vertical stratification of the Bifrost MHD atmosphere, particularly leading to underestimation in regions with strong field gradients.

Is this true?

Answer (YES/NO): NO